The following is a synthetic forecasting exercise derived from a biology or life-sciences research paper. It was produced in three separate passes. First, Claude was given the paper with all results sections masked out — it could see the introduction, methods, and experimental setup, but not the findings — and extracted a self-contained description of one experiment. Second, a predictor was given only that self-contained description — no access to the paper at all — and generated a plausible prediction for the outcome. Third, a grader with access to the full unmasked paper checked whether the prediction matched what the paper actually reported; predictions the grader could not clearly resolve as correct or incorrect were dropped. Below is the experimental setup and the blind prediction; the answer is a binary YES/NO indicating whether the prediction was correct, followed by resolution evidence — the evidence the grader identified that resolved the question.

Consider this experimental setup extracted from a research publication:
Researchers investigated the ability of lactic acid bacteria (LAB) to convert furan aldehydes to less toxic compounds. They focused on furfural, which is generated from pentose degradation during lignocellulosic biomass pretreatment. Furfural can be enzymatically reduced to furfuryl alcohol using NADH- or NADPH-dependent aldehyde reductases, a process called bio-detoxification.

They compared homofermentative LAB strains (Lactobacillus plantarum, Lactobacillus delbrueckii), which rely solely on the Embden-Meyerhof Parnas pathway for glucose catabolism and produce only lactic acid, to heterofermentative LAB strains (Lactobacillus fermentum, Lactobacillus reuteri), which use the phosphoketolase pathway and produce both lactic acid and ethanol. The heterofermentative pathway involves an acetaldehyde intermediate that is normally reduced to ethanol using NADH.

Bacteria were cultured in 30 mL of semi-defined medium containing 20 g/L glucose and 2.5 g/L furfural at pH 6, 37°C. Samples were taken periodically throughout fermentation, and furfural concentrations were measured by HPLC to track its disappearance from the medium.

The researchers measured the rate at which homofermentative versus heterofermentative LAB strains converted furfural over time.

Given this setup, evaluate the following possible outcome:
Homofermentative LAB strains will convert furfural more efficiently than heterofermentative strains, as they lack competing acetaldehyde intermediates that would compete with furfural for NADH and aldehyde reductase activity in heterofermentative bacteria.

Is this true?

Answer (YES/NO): NO